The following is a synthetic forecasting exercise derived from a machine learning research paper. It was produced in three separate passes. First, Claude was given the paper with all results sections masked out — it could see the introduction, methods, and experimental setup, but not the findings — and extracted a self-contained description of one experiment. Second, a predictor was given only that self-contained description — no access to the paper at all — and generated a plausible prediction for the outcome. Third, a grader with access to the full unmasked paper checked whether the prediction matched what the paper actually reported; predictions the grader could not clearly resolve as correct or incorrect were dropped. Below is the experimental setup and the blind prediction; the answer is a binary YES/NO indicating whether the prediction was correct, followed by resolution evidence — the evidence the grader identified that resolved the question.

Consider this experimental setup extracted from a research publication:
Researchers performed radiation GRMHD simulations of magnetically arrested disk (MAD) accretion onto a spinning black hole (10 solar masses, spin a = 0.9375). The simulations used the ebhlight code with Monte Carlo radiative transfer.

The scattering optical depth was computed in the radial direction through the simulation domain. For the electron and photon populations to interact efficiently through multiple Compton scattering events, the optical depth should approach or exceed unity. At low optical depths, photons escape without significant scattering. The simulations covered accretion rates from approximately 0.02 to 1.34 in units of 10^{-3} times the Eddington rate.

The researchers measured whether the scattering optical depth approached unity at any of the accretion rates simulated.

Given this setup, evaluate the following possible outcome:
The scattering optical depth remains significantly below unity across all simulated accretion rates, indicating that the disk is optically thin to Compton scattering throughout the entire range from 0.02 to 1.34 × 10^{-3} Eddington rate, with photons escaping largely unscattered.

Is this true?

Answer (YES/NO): NO